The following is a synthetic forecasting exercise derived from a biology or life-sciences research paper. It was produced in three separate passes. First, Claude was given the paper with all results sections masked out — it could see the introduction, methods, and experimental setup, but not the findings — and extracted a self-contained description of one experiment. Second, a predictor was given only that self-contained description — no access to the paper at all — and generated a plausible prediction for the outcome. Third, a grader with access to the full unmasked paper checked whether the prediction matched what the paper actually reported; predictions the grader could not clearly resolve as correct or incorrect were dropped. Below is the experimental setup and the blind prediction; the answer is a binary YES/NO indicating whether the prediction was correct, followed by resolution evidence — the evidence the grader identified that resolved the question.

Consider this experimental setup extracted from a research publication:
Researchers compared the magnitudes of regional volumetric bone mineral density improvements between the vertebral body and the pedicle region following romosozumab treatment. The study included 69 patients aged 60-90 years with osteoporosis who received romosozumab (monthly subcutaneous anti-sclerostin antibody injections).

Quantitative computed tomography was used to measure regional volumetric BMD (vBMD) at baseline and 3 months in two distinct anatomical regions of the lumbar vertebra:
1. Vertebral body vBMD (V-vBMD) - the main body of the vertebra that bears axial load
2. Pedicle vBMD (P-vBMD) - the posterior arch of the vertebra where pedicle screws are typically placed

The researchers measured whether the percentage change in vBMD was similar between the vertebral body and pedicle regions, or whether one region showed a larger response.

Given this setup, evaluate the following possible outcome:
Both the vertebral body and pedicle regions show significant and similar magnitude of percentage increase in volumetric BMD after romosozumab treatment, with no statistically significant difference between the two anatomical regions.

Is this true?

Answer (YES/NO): NO